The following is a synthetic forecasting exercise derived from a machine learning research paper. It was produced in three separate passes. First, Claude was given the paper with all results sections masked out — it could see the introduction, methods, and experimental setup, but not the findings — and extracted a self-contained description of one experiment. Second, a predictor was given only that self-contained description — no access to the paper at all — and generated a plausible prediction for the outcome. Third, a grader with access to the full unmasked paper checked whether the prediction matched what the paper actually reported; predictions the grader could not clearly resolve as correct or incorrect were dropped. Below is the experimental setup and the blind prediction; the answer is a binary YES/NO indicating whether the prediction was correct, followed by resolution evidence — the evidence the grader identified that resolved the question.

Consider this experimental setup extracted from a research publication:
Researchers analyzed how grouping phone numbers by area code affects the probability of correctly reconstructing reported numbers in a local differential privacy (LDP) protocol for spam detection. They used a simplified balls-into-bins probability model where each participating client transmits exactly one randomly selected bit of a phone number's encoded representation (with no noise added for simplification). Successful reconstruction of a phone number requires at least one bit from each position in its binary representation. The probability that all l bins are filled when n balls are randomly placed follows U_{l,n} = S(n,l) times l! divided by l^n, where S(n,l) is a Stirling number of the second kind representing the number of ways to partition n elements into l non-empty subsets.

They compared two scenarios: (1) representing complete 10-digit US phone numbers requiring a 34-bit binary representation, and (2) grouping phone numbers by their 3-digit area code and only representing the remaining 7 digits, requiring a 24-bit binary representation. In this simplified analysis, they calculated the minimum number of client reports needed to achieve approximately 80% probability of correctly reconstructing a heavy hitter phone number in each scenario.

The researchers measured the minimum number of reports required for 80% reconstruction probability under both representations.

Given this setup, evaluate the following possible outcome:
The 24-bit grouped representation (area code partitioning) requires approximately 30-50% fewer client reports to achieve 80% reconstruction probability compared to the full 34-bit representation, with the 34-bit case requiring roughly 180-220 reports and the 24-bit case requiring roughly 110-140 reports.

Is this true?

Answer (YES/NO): NO